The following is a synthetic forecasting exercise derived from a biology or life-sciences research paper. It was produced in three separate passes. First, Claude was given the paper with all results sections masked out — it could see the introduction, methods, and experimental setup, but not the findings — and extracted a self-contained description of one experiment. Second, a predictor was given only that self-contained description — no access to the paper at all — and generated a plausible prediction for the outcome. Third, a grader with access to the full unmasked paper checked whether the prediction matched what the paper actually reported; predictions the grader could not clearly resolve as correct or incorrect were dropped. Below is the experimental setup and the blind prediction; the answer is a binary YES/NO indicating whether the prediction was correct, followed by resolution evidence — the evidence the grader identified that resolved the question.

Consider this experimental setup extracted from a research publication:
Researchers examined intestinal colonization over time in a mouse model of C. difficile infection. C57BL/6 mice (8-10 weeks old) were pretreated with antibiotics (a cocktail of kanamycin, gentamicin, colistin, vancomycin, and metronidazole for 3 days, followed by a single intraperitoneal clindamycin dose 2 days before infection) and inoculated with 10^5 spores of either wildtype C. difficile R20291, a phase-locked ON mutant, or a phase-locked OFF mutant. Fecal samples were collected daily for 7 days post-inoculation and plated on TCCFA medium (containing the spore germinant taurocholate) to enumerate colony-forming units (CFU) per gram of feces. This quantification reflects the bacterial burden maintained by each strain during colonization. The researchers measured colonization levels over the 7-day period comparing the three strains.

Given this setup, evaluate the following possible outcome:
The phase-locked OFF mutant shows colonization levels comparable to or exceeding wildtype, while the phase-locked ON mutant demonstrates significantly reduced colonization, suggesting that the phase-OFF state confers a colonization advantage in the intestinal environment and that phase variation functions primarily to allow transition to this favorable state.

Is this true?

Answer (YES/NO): NO